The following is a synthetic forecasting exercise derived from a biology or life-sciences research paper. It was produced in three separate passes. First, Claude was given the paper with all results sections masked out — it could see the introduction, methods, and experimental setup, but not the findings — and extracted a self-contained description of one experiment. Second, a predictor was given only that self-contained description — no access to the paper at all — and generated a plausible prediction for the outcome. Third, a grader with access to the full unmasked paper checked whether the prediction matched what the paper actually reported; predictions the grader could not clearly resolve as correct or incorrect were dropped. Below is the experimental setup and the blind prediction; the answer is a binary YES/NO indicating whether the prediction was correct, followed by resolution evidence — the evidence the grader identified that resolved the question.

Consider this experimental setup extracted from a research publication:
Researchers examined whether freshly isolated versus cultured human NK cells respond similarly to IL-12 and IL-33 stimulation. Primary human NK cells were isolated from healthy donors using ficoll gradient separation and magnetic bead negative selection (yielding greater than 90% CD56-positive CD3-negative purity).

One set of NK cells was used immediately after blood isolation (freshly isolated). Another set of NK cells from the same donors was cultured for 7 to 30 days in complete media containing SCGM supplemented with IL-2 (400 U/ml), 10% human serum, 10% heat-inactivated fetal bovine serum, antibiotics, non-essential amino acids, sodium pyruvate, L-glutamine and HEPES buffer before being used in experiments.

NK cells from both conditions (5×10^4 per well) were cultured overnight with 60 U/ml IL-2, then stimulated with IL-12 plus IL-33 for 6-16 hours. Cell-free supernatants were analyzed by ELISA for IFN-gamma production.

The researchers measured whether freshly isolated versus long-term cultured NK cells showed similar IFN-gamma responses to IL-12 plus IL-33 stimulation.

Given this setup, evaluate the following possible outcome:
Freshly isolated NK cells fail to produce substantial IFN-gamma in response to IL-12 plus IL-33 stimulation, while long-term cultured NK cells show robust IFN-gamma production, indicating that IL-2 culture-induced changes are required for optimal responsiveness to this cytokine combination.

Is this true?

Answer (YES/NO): NO